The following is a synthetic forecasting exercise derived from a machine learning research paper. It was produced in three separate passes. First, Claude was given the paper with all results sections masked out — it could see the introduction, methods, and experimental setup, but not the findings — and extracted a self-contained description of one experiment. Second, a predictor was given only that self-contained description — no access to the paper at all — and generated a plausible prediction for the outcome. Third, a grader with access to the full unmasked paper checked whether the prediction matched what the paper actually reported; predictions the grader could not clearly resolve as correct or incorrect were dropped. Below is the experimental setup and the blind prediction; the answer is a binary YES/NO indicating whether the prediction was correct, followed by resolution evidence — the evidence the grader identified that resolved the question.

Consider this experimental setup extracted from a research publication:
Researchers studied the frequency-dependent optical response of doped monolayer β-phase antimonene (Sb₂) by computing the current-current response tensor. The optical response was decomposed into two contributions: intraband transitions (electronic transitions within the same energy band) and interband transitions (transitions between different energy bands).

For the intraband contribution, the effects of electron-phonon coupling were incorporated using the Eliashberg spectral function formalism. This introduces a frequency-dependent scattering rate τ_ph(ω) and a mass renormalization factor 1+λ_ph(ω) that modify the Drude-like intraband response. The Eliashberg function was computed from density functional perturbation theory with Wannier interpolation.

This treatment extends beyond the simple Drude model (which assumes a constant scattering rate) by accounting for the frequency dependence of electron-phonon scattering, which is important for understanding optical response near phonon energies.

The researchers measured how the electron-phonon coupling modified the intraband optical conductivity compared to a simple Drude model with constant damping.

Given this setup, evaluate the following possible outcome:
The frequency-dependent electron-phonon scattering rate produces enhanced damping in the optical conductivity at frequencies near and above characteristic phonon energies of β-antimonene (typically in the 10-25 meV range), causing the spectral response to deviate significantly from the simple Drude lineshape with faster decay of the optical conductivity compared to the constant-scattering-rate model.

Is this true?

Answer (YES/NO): NO